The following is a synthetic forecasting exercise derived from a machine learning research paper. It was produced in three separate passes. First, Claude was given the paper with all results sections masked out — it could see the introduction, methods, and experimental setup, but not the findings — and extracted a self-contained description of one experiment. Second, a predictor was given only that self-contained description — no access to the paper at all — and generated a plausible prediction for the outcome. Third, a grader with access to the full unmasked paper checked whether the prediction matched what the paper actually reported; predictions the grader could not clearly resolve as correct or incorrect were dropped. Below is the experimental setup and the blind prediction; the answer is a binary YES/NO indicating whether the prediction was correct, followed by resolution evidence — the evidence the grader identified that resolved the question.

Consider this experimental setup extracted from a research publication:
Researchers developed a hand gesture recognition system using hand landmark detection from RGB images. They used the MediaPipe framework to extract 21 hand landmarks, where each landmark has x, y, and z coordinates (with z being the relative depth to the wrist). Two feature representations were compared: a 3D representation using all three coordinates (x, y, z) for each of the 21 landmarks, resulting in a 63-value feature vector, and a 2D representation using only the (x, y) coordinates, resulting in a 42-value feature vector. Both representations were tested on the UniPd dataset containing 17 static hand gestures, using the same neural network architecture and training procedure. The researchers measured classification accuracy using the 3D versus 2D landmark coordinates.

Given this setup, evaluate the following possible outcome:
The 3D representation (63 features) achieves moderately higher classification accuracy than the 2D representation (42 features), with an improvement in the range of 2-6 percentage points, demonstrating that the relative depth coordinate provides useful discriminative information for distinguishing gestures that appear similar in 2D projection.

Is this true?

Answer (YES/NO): NO